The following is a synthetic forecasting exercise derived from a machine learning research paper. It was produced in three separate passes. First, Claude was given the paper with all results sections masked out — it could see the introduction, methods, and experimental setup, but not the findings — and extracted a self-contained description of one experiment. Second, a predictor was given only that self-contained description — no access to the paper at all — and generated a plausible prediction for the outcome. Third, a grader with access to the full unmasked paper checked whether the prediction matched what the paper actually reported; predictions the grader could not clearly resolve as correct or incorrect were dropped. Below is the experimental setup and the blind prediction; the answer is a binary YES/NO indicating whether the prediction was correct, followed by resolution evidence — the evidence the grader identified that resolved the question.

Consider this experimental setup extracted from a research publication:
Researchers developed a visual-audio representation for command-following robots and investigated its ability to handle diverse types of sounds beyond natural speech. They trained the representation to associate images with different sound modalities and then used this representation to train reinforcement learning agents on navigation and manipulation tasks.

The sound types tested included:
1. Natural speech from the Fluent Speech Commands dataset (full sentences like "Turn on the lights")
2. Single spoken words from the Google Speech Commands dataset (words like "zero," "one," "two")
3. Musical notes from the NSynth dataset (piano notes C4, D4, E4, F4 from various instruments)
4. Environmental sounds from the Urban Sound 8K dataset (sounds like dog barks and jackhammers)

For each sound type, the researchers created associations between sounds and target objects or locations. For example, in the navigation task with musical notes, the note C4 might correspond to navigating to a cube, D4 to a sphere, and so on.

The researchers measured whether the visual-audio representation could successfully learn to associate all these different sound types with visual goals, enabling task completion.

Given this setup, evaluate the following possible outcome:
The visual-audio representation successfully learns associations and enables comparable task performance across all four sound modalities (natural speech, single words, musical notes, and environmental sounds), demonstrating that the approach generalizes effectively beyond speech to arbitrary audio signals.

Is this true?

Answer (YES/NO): YES